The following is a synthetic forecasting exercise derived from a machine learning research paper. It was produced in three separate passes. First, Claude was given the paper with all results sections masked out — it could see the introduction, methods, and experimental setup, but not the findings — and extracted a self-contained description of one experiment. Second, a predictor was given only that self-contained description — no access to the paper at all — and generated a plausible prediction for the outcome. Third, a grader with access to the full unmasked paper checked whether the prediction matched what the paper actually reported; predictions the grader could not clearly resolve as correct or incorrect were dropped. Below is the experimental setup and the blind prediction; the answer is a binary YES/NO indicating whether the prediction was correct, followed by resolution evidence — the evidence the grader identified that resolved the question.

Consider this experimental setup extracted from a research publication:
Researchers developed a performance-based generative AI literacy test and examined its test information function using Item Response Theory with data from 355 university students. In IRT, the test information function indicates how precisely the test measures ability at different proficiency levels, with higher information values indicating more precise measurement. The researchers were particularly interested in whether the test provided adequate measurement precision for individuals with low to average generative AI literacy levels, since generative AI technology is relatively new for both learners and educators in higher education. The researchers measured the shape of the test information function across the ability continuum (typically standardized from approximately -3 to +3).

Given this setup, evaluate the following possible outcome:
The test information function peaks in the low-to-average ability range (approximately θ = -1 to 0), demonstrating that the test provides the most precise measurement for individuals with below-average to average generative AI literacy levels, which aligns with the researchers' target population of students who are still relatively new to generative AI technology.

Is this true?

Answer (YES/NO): YES